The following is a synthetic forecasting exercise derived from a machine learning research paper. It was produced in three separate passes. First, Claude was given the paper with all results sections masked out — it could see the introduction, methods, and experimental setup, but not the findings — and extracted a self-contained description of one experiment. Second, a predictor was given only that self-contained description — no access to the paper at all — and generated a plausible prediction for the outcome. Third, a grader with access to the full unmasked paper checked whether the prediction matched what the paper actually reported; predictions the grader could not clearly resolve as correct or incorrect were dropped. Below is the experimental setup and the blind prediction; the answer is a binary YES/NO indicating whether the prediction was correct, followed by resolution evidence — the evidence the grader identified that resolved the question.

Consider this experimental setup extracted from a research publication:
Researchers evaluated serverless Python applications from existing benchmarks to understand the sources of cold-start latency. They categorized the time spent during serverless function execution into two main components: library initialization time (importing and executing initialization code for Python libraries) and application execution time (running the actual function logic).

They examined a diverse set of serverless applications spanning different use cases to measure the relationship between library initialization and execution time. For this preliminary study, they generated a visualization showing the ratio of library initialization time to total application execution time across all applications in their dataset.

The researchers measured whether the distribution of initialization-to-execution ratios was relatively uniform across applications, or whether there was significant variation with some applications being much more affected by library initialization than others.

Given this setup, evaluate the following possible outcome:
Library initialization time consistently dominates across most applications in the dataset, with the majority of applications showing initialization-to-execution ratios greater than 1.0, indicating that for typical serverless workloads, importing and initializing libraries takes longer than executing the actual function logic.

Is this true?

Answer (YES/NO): YES